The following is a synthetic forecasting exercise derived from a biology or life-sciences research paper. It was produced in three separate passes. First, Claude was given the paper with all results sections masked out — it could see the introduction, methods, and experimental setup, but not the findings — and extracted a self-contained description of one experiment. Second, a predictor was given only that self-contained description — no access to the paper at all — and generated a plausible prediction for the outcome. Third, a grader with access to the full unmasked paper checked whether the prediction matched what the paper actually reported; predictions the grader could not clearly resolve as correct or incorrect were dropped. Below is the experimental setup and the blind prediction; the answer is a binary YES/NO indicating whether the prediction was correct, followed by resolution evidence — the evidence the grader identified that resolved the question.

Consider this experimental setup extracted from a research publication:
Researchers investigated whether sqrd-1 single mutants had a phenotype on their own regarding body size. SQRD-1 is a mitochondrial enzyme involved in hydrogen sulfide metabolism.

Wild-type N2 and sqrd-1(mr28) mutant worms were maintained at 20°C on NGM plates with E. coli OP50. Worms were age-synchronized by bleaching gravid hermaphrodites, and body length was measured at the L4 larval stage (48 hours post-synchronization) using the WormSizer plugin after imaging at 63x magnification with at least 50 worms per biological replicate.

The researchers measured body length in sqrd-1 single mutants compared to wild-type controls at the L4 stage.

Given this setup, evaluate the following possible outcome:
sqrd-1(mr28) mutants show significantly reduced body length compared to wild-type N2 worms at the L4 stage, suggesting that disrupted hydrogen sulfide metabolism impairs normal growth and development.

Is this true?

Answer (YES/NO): NO